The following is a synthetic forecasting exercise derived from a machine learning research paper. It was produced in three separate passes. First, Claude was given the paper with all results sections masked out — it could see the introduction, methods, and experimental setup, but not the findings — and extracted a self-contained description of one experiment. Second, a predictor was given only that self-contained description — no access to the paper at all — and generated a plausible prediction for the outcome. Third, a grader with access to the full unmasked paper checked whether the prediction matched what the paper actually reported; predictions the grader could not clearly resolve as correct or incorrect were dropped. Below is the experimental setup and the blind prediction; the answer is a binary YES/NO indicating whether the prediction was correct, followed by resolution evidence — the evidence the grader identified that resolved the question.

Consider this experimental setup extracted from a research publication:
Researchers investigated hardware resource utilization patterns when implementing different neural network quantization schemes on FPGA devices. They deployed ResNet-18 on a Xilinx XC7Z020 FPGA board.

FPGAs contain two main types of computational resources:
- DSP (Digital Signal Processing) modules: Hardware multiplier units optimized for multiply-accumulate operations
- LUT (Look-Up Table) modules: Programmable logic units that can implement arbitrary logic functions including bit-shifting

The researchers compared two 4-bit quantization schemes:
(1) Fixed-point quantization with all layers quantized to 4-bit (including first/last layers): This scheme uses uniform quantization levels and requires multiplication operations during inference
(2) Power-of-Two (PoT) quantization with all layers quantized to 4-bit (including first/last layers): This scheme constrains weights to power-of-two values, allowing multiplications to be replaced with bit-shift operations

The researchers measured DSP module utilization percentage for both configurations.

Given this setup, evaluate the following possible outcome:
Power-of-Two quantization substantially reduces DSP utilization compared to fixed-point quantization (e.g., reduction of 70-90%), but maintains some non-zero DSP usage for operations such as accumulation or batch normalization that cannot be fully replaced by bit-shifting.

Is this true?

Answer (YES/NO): YES